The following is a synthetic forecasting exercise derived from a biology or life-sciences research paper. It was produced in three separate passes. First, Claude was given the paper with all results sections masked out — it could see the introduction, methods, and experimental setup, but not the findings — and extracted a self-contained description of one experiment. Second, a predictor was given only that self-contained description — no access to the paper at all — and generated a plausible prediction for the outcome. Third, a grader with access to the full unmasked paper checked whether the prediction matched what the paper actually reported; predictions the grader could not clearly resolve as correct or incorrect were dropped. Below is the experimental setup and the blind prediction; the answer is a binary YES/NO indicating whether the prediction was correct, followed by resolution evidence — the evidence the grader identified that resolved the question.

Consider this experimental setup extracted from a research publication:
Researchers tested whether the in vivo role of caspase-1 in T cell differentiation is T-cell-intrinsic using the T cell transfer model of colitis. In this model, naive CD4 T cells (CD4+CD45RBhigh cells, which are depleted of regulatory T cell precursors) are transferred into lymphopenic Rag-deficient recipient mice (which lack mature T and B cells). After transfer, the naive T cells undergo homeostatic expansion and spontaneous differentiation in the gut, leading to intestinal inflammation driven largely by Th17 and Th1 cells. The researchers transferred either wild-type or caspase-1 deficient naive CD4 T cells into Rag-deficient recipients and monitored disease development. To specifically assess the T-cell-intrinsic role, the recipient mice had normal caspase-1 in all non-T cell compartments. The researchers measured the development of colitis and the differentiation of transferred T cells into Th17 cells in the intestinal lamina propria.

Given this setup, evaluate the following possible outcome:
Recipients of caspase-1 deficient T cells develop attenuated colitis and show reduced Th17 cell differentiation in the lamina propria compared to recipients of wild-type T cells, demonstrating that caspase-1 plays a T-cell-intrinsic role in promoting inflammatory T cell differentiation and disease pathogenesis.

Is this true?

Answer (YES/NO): YES